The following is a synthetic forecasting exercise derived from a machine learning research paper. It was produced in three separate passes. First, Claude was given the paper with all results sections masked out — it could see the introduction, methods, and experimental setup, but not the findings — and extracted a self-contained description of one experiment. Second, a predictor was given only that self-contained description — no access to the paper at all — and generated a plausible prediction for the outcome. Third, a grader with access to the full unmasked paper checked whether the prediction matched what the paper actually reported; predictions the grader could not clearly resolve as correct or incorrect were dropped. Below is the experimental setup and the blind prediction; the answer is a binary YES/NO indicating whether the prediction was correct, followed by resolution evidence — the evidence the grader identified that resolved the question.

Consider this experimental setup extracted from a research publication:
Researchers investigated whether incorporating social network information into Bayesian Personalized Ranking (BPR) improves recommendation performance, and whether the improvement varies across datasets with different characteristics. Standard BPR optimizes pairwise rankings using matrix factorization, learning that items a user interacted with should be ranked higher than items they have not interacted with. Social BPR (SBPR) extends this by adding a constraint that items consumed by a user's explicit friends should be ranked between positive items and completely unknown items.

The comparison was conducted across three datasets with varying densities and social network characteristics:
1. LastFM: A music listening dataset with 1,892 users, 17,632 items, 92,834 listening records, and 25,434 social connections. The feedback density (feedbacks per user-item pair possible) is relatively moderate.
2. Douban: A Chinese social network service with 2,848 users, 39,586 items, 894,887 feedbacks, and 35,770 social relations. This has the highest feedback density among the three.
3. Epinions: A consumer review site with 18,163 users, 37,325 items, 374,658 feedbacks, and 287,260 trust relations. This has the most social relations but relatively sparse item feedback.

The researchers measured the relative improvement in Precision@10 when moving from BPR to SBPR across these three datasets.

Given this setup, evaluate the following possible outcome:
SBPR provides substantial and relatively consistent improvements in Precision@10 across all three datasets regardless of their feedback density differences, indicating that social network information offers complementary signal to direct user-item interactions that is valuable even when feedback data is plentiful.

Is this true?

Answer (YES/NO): NO